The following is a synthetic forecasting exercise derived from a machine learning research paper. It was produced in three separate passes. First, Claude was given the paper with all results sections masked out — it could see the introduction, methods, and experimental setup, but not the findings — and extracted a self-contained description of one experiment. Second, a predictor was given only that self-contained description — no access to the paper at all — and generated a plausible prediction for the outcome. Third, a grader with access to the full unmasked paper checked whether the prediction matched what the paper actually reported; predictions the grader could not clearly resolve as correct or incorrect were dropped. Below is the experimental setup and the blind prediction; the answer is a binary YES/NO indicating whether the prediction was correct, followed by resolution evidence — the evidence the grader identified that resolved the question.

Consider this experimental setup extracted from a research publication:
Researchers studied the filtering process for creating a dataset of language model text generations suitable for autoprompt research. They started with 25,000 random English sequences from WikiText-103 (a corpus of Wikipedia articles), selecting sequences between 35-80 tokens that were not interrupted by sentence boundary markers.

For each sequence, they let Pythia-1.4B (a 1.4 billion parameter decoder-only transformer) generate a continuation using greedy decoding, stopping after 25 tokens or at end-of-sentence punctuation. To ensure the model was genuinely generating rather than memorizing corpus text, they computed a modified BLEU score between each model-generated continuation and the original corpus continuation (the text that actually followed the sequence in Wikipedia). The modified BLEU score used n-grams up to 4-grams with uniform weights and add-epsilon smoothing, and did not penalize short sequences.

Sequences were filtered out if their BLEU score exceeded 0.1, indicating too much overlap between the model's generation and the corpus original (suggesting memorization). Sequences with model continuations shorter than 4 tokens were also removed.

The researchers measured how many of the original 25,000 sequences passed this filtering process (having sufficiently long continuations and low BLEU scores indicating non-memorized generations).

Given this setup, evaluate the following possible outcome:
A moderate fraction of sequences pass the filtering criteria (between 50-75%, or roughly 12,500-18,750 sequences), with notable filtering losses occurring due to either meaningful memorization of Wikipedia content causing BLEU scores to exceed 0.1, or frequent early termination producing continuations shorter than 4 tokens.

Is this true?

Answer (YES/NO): NO